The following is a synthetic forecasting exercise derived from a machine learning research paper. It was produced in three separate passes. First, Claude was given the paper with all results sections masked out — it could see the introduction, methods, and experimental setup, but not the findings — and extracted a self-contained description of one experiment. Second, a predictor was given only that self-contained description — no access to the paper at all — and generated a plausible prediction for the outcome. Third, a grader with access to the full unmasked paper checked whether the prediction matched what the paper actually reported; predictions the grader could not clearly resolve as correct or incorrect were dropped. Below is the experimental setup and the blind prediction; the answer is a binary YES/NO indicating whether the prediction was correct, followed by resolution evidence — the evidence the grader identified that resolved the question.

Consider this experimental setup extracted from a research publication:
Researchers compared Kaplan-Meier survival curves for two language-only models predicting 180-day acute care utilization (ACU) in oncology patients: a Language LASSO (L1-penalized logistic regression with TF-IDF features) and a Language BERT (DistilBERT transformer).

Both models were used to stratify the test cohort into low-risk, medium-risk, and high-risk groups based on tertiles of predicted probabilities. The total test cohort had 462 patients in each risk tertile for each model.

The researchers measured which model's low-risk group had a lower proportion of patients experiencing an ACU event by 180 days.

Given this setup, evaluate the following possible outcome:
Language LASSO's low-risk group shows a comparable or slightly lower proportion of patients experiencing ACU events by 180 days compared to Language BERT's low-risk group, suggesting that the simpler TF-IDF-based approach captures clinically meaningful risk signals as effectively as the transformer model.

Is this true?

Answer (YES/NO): YES